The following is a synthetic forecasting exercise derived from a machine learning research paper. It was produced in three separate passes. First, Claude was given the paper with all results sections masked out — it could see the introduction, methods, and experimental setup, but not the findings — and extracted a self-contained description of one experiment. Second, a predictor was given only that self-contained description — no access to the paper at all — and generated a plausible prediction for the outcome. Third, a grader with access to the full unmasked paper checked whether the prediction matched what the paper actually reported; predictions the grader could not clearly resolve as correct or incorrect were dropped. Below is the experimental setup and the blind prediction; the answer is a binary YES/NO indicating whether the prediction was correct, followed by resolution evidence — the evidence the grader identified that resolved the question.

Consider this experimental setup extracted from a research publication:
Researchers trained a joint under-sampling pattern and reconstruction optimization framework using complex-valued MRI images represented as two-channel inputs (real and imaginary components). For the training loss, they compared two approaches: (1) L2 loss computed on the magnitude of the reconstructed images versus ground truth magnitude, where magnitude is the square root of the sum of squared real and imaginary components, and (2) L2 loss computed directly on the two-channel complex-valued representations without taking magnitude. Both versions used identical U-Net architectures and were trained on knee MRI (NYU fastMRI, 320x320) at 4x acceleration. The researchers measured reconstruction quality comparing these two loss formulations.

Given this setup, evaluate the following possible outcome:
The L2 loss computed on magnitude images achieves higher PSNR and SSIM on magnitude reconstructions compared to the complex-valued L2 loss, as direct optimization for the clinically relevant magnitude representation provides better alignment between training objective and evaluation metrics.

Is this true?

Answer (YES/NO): YES